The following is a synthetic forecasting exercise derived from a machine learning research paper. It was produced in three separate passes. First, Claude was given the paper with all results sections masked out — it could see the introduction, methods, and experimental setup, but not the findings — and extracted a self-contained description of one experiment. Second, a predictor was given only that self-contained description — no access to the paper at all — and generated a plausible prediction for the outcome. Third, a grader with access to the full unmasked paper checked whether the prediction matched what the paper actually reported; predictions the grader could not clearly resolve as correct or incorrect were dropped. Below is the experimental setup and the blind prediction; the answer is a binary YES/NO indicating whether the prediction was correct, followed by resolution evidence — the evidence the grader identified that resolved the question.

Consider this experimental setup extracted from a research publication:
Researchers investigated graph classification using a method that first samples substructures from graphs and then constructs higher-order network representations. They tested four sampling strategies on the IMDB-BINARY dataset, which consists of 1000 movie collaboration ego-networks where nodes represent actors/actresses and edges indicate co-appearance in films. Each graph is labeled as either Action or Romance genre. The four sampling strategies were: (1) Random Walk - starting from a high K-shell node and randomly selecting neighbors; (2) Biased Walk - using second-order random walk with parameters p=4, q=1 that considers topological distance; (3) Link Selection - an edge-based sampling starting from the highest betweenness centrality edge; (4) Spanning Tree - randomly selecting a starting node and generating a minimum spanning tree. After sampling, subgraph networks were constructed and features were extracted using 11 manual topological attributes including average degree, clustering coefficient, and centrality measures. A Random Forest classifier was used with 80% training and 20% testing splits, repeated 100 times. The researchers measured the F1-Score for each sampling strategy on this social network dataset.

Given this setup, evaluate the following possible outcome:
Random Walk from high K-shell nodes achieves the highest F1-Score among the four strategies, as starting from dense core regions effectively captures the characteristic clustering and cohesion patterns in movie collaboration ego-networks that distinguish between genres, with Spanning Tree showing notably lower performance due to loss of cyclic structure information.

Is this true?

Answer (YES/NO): NO